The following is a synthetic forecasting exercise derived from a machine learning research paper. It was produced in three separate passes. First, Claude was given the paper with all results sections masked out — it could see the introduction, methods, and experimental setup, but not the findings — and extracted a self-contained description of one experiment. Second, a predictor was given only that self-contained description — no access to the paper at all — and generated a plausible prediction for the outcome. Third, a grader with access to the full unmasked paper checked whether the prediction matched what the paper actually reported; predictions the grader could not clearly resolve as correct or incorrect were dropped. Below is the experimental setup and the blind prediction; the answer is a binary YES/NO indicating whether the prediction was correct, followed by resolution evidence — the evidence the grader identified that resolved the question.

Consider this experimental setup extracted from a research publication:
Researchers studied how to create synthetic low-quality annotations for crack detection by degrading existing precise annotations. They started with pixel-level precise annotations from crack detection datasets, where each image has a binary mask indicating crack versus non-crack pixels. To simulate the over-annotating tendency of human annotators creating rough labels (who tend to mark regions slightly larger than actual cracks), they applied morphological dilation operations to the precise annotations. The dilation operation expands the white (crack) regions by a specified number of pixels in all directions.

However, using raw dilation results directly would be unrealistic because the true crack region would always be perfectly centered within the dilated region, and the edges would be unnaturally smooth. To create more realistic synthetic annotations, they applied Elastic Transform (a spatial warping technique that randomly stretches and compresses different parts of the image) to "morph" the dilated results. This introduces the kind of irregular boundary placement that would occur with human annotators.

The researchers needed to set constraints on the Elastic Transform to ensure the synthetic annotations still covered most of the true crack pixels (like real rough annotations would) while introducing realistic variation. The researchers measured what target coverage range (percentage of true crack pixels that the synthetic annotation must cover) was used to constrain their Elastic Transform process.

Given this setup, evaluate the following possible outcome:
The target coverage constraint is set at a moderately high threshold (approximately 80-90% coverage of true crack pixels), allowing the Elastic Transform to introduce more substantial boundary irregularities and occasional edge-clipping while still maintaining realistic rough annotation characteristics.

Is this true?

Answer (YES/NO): NO